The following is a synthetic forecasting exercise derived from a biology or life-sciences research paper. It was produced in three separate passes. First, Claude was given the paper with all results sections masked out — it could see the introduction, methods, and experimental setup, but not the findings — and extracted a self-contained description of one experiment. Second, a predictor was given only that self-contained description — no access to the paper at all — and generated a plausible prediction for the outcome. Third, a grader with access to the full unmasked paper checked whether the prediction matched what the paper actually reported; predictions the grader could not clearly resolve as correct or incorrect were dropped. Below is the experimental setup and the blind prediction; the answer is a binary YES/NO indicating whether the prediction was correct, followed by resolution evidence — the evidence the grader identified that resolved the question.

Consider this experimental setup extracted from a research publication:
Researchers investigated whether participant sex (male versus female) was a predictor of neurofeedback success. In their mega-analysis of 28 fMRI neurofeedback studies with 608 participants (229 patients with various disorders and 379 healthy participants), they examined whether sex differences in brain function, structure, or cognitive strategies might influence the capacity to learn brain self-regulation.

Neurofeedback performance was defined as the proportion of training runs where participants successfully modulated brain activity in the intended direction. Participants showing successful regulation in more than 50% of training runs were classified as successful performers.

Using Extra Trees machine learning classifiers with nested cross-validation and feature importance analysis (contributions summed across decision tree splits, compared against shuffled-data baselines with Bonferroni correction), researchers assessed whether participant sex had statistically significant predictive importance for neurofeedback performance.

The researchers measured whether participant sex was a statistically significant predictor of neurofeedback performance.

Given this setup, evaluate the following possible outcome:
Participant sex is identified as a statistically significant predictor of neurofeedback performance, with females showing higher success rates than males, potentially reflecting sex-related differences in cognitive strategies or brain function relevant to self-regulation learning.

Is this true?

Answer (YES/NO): NO